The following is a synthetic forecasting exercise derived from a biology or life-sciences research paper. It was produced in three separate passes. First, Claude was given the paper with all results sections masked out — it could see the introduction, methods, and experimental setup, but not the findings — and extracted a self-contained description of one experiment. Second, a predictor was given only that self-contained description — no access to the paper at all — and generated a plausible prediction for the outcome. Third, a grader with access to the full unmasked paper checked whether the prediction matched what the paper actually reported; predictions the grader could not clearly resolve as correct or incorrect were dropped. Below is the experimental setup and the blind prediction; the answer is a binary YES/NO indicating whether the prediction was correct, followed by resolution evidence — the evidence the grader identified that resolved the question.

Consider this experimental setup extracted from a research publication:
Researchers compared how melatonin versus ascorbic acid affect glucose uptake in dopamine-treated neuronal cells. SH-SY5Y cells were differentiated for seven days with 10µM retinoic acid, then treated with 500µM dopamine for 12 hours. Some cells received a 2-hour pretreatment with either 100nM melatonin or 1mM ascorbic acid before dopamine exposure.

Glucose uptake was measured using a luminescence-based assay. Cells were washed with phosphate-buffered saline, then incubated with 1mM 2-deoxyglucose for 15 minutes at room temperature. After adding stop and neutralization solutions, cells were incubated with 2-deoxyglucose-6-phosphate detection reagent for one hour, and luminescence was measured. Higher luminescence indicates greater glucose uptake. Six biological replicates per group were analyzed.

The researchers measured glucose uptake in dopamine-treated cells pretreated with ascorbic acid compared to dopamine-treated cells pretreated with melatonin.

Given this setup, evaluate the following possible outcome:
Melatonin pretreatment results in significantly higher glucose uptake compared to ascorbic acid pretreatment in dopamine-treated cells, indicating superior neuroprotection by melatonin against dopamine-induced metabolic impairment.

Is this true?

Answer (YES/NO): YES